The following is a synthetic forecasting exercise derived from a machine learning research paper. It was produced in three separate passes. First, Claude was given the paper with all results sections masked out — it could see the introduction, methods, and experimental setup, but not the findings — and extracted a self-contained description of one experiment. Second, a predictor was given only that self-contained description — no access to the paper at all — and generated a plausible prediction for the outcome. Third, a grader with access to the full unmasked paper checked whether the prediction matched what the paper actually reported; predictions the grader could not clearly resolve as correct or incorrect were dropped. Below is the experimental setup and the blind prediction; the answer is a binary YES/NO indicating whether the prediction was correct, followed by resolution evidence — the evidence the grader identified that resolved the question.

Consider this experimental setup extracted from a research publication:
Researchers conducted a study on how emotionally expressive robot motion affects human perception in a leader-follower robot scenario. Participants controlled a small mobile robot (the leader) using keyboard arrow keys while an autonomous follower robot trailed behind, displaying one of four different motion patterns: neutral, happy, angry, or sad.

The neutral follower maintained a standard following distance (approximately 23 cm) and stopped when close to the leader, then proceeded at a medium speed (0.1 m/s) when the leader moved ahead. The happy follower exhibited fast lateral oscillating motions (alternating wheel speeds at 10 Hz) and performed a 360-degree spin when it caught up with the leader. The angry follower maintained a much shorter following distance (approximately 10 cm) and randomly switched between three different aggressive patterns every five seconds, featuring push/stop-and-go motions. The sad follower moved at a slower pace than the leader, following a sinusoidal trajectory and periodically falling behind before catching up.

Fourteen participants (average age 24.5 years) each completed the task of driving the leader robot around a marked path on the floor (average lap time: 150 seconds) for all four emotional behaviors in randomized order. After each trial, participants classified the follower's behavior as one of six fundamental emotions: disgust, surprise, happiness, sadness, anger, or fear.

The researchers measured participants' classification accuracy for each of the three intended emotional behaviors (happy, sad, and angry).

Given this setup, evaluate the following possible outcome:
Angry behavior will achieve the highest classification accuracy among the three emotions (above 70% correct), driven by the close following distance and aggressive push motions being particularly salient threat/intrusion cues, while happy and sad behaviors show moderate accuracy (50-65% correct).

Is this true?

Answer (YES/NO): NO